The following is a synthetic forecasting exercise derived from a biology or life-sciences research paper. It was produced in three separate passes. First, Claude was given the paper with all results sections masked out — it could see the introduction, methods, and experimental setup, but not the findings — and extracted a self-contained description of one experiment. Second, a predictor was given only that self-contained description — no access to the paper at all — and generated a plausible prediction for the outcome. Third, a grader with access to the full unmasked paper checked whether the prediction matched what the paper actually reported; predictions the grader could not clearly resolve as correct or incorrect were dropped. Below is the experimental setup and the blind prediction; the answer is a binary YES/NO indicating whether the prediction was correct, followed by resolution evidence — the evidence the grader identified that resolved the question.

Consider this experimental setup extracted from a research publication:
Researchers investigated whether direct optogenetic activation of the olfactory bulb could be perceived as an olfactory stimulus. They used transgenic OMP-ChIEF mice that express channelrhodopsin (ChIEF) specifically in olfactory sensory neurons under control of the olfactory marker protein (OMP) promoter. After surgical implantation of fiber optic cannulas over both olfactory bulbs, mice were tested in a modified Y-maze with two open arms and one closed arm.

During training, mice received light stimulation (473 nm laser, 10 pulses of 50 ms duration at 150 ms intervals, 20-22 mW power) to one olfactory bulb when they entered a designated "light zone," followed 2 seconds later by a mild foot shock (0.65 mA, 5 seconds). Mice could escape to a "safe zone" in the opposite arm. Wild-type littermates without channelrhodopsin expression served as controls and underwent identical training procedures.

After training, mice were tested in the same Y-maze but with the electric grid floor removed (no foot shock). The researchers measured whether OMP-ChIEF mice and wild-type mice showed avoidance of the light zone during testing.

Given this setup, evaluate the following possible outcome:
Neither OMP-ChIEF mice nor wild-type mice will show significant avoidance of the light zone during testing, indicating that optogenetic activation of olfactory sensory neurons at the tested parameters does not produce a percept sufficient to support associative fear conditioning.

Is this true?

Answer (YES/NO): NO